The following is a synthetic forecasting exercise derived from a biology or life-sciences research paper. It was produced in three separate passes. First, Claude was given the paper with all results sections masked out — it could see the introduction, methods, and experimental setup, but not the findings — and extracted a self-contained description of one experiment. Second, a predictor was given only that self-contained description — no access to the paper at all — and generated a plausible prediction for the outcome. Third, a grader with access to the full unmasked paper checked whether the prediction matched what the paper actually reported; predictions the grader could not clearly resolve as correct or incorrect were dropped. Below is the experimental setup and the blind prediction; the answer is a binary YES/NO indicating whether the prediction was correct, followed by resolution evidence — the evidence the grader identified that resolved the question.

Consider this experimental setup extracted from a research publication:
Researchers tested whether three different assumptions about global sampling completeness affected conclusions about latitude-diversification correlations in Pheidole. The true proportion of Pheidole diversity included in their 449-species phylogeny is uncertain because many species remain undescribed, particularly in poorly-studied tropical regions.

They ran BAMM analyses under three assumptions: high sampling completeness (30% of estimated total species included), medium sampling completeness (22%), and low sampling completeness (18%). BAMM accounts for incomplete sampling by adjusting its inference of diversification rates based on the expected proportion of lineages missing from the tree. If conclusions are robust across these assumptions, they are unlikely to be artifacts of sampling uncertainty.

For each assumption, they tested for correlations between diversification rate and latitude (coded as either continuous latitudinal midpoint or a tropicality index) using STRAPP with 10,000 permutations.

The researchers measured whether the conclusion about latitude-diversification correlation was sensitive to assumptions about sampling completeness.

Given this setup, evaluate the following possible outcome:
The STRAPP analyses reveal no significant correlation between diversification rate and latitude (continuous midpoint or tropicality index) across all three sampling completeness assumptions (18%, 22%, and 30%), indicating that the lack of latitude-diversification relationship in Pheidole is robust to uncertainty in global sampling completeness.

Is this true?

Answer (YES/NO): YES